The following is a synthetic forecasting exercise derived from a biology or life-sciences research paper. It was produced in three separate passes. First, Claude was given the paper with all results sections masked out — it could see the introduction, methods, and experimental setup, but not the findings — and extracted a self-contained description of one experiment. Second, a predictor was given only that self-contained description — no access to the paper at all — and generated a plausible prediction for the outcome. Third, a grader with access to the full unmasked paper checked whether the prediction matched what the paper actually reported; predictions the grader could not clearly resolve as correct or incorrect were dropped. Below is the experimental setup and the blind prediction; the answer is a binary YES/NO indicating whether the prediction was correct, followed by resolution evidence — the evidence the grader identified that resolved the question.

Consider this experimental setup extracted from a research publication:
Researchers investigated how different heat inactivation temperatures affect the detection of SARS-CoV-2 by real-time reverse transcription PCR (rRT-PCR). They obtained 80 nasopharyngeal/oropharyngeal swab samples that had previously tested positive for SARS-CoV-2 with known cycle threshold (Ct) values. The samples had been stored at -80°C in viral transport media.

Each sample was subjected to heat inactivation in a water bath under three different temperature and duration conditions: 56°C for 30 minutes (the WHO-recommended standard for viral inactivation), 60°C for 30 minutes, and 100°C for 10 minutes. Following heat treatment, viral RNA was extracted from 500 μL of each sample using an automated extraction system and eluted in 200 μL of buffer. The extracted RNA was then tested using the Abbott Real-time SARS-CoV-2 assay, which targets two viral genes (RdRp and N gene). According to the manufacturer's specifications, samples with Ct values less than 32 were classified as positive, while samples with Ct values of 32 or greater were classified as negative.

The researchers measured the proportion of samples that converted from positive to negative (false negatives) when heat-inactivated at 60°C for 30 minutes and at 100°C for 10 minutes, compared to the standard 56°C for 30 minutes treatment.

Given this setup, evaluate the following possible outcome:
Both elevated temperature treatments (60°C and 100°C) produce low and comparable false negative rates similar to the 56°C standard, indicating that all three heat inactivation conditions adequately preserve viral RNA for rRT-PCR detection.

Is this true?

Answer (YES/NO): NO